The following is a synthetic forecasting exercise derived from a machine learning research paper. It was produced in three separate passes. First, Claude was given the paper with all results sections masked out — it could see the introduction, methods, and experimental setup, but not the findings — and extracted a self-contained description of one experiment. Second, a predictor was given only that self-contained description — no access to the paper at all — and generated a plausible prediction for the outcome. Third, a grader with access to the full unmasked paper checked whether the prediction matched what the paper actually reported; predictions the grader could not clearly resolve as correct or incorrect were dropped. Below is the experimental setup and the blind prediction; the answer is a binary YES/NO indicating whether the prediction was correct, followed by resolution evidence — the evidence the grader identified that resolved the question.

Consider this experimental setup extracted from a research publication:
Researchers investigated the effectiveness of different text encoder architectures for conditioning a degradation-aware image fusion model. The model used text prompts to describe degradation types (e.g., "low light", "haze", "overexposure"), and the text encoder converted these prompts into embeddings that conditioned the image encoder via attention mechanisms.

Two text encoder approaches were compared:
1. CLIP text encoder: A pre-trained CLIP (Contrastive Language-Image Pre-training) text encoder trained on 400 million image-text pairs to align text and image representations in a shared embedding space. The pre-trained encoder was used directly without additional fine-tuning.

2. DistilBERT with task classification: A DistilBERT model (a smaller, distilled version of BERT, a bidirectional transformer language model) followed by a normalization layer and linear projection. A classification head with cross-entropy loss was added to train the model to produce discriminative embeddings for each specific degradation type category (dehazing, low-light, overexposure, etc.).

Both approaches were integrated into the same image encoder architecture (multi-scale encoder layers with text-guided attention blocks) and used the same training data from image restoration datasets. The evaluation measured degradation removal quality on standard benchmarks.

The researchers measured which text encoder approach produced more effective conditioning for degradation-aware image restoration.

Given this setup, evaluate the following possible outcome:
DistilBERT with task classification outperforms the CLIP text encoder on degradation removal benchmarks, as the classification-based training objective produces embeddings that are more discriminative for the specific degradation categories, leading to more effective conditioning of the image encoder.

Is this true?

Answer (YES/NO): YES